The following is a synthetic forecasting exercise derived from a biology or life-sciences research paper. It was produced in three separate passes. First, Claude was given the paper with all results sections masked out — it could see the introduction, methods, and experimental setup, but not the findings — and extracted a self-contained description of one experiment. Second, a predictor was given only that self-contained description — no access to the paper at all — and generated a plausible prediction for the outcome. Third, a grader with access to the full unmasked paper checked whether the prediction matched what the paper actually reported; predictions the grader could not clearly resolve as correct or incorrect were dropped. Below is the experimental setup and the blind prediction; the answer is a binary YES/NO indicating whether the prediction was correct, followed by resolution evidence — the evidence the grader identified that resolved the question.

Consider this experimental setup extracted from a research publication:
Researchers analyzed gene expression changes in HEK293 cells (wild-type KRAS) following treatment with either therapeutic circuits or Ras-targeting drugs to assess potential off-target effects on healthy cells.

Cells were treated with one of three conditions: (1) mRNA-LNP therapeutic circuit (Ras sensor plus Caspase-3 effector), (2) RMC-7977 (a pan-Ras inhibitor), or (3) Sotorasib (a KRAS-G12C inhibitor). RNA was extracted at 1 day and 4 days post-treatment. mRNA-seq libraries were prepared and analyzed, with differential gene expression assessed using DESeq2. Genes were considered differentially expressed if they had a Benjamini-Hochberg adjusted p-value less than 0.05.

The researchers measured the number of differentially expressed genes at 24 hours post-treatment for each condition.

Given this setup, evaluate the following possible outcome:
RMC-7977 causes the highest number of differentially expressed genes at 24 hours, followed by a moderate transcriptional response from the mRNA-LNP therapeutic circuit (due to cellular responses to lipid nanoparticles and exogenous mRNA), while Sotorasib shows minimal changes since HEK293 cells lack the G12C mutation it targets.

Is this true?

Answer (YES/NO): NO